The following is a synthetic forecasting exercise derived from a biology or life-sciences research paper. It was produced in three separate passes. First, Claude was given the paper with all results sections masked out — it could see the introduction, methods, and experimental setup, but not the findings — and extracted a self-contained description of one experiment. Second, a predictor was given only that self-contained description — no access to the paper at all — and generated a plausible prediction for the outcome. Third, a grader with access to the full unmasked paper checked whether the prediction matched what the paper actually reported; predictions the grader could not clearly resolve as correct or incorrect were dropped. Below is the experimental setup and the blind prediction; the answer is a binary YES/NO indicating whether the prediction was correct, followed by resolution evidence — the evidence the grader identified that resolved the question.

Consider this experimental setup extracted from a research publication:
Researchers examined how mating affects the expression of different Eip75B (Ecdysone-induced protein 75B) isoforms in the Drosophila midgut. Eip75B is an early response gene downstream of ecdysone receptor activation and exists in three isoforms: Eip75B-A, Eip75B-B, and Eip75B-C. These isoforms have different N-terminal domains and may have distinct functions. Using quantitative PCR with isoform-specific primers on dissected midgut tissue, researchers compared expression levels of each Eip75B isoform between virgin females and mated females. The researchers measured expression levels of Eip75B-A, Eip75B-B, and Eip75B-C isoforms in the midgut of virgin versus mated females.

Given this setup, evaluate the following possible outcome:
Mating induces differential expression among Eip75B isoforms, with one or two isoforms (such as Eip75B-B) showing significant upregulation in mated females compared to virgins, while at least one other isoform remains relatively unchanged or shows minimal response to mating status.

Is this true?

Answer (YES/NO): NO